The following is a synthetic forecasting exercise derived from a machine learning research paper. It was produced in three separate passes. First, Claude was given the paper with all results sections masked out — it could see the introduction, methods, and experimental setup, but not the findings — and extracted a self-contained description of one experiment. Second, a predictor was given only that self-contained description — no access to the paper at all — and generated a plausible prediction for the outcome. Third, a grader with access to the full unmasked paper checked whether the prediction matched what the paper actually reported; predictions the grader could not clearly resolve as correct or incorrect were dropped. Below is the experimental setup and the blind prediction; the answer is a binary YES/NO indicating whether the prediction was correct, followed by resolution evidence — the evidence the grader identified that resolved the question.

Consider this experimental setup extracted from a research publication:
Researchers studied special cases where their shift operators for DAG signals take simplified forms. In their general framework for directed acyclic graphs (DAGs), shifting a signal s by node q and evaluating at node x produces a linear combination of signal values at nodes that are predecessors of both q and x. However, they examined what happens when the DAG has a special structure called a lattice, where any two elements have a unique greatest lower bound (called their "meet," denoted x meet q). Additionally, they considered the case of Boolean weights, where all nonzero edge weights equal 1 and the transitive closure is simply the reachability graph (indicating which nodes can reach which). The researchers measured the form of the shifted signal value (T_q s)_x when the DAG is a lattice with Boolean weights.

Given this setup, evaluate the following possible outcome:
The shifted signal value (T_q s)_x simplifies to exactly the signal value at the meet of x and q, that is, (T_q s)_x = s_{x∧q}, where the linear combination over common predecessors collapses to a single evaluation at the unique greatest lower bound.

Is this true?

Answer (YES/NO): YES